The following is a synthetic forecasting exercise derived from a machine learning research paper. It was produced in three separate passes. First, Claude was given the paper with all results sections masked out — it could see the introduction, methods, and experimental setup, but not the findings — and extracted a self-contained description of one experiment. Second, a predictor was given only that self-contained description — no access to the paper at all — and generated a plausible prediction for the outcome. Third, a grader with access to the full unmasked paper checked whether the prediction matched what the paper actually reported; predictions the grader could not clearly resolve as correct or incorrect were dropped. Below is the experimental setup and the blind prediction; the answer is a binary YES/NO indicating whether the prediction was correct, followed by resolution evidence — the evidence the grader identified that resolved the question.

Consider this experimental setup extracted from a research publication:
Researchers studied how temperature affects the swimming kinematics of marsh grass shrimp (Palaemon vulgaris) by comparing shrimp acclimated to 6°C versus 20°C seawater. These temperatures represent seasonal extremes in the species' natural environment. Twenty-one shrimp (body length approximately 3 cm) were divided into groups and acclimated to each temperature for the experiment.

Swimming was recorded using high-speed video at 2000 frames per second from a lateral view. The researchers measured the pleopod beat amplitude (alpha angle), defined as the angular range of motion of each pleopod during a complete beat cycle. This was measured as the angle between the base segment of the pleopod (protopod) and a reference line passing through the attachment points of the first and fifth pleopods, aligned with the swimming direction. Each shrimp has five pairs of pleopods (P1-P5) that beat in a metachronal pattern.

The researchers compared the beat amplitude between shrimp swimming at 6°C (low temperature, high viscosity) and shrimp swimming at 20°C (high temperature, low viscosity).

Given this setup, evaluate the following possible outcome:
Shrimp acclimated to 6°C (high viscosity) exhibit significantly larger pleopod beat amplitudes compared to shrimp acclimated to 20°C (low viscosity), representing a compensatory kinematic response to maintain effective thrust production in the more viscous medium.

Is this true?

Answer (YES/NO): NO